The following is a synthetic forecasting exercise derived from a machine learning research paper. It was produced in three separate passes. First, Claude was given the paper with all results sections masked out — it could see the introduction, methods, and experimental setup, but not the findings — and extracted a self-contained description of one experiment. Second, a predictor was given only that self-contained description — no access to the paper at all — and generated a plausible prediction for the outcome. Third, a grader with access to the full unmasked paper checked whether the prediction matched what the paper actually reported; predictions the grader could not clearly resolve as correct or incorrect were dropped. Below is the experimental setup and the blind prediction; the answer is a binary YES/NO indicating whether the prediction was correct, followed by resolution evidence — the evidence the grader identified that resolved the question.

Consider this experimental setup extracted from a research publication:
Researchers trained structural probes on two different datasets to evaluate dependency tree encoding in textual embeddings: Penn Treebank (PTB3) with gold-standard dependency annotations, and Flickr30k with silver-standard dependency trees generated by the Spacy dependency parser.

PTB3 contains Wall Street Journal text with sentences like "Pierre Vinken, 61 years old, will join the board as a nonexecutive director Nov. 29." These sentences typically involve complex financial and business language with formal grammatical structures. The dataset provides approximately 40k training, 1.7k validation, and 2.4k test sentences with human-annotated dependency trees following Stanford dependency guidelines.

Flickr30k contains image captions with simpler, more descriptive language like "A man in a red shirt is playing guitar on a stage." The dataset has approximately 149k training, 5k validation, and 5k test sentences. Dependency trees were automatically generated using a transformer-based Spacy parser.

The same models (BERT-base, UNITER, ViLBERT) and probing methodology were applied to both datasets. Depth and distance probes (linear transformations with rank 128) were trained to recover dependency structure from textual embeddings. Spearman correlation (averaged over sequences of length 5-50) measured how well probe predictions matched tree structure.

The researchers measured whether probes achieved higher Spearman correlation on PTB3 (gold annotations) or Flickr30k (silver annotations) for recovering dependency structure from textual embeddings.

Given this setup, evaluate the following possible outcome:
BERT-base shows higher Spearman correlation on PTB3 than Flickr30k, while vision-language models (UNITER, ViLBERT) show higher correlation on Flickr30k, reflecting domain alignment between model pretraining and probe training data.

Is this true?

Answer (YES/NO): NO